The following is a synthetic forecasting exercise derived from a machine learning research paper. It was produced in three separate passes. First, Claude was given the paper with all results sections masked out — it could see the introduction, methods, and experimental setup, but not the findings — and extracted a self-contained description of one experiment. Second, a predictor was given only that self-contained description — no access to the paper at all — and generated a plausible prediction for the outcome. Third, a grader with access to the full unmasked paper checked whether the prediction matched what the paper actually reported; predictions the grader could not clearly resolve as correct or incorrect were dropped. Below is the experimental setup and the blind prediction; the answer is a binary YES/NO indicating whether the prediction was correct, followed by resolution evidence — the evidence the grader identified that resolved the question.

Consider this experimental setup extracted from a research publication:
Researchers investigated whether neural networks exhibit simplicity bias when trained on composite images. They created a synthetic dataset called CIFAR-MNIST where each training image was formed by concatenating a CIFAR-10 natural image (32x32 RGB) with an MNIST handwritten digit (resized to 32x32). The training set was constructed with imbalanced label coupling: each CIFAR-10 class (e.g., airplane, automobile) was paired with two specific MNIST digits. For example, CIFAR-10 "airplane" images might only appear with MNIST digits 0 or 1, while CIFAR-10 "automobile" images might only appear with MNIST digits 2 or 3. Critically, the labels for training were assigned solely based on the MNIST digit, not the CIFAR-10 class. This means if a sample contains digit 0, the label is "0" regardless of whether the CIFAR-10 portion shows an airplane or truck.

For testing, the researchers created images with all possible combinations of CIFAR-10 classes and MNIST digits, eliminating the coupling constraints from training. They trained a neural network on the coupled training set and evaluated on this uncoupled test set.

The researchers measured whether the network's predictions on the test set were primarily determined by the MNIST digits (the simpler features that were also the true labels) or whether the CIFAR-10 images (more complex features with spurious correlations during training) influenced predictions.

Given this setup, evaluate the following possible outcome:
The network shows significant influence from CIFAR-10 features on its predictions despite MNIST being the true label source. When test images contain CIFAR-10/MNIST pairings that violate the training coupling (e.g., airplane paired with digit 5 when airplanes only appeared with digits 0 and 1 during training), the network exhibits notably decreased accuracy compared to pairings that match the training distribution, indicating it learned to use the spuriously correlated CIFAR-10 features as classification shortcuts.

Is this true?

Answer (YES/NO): NO